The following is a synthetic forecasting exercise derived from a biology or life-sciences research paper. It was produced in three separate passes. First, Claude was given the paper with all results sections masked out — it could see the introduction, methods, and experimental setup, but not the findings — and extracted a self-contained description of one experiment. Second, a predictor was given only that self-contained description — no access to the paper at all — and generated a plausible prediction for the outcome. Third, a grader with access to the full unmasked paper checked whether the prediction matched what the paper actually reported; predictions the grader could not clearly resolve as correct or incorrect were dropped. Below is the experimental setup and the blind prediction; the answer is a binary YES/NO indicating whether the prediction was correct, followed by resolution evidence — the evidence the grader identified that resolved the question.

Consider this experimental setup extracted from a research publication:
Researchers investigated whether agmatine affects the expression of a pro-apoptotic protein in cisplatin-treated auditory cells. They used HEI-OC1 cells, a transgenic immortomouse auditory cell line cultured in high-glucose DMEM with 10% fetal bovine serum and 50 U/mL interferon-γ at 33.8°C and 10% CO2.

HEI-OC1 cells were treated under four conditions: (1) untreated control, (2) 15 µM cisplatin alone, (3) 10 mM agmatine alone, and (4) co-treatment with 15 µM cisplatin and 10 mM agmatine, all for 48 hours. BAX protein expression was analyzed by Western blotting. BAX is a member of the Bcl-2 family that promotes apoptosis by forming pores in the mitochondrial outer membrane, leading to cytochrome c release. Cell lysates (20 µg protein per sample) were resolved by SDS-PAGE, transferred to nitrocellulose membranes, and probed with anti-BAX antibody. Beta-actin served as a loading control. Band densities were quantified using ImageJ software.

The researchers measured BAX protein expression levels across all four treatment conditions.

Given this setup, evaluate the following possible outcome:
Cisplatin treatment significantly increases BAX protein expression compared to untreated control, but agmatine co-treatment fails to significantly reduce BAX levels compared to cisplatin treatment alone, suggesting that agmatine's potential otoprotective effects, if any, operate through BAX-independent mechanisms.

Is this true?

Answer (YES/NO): NO